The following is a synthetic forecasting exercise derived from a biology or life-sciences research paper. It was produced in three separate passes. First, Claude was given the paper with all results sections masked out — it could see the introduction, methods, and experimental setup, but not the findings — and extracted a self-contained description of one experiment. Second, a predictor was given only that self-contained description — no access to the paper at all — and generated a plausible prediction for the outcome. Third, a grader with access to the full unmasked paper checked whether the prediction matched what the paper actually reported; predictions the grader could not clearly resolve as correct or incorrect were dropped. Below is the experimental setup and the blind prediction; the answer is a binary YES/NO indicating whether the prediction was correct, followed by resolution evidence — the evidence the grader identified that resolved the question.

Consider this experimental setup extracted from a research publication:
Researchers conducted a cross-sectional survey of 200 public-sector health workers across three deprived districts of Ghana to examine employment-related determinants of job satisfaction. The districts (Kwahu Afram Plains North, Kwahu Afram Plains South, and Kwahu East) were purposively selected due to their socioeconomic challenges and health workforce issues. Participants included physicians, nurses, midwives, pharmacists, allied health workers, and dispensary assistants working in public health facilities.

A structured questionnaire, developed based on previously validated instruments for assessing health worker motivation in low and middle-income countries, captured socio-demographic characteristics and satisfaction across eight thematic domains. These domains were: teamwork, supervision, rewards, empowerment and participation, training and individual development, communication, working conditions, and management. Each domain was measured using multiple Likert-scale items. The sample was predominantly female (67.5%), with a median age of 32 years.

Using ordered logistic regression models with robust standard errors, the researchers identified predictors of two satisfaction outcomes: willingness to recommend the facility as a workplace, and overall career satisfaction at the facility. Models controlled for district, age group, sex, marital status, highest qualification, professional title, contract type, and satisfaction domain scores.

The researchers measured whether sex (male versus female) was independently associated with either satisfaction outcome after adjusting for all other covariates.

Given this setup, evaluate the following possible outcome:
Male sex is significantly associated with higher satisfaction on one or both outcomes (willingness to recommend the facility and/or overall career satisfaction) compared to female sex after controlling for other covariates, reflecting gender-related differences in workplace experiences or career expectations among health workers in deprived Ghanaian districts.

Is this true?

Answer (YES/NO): NO